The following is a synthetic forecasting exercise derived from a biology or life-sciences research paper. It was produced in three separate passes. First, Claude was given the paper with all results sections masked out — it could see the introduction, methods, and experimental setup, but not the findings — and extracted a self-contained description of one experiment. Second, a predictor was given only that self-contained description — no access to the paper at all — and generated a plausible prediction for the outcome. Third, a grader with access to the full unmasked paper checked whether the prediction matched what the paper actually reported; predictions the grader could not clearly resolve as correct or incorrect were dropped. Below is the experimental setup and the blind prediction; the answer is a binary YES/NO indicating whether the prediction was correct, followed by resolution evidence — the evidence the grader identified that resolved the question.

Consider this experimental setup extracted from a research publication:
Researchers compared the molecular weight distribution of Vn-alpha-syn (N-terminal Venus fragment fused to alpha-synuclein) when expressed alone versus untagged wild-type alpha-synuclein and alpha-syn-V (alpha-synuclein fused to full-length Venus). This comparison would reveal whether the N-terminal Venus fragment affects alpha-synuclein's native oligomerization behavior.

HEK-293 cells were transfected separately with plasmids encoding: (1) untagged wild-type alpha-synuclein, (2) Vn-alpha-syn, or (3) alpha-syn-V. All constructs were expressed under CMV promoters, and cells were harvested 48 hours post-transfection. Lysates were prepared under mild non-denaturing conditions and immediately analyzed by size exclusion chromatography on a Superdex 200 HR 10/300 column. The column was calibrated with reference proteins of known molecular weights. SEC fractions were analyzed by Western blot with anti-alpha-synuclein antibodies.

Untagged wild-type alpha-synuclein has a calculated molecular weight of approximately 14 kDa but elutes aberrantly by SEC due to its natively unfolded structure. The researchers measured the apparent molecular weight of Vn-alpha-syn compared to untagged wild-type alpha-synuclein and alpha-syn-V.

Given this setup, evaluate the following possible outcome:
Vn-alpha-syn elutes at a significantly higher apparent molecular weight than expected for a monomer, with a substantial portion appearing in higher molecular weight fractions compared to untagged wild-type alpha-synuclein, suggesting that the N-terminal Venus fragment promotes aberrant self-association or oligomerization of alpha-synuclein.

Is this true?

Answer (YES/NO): YES